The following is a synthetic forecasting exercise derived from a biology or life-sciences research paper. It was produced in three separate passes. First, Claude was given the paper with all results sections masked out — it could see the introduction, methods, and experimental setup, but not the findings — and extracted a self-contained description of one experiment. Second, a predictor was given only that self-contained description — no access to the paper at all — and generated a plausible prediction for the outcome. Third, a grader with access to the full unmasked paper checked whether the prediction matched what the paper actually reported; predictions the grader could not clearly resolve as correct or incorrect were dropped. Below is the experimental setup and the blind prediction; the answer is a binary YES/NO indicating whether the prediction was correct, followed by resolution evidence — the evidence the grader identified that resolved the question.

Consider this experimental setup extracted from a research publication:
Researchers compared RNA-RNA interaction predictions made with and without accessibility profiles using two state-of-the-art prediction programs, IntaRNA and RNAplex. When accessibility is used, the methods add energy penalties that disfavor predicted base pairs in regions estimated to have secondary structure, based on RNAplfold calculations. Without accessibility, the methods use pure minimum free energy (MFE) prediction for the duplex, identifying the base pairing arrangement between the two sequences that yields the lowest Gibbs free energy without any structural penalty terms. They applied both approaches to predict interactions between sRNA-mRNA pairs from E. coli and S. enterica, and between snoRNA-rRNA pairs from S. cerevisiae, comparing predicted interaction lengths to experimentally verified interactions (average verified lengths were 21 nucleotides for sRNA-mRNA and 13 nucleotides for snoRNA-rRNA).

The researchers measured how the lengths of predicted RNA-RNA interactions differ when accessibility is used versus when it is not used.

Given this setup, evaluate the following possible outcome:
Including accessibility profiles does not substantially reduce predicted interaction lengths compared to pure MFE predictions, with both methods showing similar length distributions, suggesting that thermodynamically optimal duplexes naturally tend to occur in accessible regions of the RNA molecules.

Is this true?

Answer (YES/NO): NO